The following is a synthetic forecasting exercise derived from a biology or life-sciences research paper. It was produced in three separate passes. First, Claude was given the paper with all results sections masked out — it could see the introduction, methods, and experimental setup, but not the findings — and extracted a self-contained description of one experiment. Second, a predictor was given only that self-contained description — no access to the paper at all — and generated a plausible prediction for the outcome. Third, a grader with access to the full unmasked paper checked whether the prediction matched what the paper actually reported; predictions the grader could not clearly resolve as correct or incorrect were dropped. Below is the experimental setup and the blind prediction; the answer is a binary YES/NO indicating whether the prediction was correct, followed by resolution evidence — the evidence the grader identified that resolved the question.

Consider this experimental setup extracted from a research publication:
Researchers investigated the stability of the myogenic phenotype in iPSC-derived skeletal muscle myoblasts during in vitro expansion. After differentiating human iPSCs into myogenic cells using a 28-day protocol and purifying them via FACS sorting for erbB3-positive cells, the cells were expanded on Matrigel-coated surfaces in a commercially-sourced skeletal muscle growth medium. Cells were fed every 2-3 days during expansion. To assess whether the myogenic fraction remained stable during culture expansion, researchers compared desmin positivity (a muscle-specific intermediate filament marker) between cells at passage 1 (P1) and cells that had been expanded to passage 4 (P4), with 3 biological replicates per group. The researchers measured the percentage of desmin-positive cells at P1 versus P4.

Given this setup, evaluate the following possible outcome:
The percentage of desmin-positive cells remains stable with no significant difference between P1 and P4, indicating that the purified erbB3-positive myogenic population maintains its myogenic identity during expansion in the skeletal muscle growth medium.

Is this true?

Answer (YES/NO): YES